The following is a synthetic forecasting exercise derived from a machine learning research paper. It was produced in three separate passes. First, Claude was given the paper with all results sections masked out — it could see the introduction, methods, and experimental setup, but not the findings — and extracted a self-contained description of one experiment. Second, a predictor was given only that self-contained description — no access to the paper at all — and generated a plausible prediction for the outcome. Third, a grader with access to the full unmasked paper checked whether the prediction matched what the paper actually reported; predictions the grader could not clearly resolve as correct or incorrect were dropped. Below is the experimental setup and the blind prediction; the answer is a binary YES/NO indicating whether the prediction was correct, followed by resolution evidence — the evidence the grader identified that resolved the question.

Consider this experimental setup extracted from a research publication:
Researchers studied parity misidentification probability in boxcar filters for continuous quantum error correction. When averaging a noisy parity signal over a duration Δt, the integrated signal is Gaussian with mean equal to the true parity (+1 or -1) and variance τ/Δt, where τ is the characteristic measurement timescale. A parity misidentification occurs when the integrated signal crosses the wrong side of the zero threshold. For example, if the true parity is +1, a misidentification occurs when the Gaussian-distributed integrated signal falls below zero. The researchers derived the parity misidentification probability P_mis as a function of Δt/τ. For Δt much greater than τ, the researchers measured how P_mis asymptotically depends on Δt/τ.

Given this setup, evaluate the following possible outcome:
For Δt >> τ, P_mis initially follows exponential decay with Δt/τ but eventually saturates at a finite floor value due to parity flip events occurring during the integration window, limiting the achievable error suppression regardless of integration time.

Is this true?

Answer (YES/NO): NO